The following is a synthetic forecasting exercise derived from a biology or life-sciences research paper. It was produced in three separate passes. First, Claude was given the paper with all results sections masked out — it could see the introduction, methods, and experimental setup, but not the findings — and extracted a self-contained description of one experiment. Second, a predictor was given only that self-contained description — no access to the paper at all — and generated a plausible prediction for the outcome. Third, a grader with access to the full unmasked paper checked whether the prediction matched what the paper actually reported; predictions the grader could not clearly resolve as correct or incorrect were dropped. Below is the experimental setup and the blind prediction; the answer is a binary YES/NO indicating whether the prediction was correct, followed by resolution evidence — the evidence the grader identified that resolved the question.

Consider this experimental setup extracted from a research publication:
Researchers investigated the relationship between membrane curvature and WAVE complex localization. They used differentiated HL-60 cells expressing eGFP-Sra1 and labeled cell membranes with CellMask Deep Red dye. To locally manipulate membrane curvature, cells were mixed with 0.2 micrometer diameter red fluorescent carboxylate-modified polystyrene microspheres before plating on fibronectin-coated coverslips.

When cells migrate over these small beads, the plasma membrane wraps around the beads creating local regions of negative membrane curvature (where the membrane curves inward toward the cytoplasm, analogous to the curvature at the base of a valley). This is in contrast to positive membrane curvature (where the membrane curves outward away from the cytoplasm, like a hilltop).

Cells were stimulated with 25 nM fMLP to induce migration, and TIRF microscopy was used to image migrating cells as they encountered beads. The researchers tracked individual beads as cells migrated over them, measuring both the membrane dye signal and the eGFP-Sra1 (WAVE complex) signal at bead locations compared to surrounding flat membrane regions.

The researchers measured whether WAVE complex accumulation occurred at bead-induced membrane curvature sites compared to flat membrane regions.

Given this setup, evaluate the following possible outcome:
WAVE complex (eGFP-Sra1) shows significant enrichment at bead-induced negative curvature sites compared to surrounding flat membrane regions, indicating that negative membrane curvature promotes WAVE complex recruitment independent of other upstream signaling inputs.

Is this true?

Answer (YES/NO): NO